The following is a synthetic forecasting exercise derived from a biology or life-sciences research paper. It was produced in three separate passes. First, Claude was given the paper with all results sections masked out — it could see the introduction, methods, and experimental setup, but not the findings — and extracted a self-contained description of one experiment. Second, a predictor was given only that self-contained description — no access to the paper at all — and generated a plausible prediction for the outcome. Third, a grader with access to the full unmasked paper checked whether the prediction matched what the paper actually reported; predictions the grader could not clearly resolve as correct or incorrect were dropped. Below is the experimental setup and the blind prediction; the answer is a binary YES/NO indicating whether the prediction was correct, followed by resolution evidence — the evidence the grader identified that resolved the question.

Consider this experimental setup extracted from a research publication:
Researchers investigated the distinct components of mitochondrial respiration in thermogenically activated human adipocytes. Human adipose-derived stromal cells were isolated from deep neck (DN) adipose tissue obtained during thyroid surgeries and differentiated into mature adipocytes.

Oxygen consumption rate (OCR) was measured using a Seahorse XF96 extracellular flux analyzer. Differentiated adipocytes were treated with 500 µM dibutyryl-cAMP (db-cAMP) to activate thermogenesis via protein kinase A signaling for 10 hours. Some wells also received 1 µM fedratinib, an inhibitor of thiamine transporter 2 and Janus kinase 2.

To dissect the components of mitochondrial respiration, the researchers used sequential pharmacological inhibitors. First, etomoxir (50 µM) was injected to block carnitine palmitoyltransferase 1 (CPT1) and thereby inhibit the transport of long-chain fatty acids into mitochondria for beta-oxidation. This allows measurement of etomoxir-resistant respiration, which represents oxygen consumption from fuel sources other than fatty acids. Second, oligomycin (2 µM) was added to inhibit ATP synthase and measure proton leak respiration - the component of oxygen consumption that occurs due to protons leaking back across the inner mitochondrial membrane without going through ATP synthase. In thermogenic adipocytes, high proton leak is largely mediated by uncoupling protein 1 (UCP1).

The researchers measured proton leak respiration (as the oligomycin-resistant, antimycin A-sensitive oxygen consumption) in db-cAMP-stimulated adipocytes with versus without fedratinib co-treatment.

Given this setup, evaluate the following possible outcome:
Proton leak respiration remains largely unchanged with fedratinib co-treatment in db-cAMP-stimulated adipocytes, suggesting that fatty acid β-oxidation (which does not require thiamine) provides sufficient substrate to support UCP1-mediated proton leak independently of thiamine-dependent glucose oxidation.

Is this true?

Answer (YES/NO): NO